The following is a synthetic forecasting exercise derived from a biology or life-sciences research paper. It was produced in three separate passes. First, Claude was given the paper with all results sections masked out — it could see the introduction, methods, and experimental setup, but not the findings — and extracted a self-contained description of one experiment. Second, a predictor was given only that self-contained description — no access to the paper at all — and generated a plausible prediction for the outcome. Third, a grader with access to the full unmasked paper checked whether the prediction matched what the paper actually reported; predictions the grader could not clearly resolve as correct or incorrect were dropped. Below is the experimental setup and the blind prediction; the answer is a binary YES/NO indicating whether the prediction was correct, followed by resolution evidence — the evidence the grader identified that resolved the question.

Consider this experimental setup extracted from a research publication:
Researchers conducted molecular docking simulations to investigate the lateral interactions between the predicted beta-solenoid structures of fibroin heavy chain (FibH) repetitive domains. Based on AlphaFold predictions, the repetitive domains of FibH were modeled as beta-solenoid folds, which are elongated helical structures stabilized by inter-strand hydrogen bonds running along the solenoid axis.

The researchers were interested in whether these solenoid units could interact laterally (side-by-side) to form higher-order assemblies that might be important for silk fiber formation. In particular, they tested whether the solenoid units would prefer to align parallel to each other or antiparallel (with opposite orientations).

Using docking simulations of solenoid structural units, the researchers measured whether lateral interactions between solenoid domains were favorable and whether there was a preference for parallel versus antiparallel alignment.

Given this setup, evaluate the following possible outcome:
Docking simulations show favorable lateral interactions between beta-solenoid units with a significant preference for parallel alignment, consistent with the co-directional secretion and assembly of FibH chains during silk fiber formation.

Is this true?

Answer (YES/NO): NO